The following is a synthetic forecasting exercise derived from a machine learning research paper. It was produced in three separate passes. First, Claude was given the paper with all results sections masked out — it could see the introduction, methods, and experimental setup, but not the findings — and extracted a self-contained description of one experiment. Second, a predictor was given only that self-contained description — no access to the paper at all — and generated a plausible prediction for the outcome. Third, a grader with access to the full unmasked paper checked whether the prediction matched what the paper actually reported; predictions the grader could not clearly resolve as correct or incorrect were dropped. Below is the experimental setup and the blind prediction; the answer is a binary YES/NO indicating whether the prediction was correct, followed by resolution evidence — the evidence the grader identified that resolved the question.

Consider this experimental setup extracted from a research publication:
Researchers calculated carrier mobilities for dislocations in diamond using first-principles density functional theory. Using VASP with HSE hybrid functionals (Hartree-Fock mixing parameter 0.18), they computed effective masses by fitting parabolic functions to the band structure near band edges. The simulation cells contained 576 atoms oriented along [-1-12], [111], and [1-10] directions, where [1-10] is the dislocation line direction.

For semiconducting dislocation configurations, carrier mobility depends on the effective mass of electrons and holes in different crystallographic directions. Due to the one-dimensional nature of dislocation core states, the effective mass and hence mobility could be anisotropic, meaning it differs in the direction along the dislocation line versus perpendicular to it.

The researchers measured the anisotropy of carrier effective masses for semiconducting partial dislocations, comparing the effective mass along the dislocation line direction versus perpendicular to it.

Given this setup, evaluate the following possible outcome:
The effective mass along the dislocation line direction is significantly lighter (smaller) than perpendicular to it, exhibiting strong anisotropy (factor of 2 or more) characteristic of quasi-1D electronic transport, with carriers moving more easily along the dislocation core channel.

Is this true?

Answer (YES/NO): YES